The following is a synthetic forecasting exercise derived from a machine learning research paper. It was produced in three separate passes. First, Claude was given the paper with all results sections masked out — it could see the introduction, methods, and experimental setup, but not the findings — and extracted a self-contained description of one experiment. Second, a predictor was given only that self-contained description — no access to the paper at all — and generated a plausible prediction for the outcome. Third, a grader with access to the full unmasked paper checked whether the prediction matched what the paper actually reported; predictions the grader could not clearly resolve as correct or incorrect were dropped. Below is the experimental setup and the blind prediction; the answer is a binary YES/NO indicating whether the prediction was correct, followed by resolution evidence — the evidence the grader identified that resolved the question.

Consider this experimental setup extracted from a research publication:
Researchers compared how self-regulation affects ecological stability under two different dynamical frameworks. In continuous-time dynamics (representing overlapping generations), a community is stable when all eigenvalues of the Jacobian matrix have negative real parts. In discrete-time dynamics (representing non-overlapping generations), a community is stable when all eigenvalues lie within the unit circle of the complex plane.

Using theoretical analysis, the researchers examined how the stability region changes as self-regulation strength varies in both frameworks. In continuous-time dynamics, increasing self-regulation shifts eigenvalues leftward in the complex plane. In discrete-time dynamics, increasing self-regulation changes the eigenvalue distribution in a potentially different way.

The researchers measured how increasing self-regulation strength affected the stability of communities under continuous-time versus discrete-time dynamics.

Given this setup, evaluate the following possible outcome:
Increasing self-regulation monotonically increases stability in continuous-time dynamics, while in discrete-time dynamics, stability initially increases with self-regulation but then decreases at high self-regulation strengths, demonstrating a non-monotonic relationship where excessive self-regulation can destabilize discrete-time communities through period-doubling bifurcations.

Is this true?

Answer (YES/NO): NO